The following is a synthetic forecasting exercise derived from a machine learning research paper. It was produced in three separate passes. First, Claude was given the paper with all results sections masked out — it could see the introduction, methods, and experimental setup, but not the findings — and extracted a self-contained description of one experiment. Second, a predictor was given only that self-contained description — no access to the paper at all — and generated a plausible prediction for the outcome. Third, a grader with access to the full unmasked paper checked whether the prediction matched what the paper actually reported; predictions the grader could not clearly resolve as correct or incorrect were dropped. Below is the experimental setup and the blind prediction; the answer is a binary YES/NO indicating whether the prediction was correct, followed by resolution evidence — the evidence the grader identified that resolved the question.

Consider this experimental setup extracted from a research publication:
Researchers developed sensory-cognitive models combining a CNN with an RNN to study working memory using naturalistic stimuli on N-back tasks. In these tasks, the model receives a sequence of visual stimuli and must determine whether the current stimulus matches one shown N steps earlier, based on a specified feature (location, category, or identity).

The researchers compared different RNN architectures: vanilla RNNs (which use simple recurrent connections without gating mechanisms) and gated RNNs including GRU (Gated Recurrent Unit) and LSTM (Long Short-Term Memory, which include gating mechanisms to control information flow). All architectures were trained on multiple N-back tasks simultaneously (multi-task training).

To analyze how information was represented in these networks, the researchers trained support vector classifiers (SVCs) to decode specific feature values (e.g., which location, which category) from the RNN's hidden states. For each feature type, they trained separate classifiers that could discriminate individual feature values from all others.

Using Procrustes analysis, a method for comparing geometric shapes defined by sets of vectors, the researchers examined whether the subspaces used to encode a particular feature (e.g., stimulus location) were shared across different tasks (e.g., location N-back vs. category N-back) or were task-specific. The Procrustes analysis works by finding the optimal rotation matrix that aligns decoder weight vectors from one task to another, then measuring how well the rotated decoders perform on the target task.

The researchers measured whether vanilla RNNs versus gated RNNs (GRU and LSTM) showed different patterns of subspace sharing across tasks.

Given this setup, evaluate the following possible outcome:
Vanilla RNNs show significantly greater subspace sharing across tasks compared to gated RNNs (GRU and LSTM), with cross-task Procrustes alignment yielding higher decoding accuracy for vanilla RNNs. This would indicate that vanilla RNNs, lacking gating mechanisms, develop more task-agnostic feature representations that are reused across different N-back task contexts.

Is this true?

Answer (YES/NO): YES